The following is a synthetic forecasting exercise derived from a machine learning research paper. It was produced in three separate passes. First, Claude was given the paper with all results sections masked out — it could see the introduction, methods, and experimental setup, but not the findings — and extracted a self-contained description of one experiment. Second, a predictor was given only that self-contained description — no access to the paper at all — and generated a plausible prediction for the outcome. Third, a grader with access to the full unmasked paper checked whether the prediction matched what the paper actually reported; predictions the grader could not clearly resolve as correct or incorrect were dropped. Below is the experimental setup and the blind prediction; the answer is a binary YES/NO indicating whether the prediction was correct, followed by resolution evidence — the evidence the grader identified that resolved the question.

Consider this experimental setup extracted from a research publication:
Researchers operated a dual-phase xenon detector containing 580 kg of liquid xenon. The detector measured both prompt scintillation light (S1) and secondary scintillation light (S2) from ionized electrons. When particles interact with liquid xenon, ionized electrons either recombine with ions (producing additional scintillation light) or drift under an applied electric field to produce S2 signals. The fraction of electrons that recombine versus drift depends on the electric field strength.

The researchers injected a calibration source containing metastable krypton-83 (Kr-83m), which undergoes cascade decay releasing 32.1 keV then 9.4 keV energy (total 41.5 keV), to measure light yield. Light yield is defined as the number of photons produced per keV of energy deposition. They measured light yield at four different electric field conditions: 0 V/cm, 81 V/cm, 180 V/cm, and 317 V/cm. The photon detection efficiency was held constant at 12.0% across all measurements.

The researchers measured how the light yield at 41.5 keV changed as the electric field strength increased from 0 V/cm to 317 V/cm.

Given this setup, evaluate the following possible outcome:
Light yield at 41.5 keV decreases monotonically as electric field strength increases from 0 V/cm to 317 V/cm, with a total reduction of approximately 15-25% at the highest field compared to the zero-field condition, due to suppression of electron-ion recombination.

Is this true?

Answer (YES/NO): YES